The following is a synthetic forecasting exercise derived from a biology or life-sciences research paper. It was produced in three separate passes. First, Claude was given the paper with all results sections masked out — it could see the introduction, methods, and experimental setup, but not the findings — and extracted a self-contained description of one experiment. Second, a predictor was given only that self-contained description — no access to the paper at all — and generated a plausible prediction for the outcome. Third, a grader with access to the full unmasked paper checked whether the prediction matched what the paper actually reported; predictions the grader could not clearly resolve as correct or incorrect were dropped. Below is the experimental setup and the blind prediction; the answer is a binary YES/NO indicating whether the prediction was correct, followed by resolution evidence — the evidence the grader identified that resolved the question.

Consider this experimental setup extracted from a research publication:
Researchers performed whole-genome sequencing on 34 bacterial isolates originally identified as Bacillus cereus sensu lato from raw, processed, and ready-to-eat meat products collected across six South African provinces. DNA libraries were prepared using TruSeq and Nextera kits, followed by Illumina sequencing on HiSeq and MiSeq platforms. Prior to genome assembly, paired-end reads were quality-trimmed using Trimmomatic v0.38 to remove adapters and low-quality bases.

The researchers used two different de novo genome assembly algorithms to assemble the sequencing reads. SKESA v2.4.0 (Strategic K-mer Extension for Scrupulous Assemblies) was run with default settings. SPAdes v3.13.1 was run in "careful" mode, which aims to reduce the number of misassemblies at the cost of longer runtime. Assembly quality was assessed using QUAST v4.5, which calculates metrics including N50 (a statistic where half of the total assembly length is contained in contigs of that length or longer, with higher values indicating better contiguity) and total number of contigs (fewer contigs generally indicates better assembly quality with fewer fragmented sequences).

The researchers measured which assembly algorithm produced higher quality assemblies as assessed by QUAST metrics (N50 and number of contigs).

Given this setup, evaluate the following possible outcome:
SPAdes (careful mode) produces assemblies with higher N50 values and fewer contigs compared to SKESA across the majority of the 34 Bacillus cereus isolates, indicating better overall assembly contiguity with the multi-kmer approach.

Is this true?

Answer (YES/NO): NO